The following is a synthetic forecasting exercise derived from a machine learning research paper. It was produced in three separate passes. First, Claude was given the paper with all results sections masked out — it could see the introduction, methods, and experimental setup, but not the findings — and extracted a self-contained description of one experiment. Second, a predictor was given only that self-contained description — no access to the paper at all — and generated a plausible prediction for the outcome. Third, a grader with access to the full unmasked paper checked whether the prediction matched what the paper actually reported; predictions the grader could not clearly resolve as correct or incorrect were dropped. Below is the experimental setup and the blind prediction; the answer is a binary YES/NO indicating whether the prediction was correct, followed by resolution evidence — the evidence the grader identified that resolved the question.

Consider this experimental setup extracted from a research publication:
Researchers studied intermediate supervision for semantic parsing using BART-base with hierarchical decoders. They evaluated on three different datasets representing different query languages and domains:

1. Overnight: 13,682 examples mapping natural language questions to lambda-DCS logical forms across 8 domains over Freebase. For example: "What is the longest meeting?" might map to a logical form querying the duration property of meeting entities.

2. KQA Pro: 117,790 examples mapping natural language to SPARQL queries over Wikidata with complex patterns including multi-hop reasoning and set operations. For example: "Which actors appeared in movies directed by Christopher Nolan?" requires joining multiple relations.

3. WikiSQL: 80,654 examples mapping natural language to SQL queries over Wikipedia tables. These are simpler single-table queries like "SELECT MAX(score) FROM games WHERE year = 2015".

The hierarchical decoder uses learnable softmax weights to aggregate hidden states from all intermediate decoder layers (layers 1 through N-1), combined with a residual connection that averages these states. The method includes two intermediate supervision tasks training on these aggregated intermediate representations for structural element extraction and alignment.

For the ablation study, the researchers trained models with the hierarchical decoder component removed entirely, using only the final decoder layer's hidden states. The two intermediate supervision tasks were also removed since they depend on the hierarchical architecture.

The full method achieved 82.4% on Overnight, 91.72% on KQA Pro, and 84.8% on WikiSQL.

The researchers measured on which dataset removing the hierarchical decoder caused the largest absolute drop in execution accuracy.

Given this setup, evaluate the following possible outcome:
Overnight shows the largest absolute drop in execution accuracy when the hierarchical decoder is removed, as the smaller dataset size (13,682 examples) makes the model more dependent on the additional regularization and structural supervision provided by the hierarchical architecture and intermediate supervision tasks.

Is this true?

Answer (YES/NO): YES